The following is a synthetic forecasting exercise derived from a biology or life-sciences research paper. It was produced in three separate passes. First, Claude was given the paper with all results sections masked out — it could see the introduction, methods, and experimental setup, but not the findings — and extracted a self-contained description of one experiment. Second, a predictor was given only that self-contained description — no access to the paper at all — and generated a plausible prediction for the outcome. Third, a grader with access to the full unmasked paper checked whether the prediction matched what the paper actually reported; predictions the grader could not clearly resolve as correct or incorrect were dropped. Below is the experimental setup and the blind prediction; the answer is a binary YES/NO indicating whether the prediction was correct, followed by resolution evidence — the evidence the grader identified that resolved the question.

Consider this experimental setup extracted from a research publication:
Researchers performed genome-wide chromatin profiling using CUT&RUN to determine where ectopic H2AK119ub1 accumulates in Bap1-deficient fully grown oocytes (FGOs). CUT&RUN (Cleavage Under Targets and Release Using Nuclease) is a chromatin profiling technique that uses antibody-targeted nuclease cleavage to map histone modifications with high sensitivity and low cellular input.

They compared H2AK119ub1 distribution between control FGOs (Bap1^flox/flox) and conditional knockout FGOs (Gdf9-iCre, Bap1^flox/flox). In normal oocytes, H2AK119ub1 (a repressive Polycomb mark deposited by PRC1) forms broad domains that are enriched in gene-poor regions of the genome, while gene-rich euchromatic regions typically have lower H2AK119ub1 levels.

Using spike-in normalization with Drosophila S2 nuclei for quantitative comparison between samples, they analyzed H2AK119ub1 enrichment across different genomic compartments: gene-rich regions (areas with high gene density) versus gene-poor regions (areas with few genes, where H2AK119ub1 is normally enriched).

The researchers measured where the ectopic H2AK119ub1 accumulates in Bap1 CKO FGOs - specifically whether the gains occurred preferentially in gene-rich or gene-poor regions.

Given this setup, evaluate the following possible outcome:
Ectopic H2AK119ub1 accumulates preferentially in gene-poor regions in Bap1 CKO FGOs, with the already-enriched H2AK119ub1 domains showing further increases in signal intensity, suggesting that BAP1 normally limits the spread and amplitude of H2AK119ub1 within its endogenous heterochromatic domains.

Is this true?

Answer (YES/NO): NO